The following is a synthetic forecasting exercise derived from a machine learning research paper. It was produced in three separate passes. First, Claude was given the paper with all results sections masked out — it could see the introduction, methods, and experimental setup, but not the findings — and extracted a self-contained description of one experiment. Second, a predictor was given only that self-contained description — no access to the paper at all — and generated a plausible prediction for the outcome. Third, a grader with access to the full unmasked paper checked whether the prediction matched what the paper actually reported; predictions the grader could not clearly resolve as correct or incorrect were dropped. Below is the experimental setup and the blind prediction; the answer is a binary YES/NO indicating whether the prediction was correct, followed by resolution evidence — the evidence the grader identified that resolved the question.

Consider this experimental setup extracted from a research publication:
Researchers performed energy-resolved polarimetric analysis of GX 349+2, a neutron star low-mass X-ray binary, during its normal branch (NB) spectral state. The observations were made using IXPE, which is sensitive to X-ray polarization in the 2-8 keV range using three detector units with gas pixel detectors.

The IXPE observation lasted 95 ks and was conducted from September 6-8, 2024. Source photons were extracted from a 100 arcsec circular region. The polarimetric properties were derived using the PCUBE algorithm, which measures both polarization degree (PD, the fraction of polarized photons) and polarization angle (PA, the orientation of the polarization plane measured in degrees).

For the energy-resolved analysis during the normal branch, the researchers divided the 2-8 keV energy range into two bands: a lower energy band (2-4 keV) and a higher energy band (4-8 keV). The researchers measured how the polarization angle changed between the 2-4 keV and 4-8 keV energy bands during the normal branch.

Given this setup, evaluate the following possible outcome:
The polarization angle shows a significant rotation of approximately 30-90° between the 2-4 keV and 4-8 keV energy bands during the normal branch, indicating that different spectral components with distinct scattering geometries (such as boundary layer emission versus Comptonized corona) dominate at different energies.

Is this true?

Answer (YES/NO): YES